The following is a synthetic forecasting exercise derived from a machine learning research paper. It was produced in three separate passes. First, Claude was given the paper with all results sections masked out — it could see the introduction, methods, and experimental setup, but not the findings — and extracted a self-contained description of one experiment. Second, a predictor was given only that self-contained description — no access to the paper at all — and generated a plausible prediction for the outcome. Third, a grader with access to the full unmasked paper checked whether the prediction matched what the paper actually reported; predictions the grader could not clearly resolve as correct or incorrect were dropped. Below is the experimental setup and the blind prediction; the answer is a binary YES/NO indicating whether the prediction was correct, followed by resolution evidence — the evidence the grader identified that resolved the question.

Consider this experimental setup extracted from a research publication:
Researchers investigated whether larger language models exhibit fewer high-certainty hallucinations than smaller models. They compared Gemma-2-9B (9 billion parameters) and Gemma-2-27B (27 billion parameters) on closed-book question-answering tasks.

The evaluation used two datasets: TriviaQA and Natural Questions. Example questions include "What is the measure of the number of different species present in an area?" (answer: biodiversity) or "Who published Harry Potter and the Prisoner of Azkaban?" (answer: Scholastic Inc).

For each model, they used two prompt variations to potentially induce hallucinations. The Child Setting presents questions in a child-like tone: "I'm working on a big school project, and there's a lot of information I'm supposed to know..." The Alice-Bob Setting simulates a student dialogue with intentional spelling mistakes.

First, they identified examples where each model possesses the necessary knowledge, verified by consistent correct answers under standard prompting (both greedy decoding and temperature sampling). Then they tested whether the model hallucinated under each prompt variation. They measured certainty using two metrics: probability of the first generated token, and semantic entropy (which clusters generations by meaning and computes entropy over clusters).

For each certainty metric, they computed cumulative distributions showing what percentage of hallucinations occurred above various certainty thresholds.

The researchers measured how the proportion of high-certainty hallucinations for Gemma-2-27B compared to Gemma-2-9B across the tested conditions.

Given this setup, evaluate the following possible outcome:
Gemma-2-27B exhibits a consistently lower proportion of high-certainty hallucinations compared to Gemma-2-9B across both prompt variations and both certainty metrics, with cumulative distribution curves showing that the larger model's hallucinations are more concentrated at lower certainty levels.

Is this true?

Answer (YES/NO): NO